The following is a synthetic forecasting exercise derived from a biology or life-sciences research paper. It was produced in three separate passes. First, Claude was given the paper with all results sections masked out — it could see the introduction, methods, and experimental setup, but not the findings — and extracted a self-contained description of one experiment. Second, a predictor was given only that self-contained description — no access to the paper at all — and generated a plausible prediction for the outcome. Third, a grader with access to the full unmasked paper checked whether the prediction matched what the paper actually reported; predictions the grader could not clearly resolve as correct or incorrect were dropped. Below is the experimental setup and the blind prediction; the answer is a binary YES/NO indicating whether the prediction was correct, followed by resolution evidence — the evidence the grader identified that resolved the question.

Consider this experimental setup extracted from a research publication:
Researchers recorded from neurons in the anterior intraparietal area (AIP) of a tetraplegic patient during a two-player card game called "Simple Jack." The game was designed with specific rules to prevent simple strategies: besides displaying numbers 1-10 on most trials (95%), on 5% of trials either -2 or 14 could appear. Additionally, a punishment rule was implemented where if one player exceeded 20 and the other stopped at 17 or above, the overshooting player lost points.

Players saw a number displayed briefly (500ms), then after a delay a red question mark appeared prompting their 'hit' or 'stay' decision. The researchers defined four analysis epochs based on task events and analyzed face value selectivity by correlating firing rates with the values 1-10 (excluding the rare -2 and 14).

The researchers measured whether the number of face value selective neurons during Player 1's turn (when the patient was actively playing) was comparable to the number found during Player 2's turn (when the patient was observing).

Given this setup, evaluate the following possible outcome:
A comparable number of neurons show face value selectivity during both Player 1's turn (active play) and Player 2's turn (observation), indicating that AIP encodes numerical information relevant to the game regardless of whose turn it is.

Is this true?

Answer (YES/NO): NO